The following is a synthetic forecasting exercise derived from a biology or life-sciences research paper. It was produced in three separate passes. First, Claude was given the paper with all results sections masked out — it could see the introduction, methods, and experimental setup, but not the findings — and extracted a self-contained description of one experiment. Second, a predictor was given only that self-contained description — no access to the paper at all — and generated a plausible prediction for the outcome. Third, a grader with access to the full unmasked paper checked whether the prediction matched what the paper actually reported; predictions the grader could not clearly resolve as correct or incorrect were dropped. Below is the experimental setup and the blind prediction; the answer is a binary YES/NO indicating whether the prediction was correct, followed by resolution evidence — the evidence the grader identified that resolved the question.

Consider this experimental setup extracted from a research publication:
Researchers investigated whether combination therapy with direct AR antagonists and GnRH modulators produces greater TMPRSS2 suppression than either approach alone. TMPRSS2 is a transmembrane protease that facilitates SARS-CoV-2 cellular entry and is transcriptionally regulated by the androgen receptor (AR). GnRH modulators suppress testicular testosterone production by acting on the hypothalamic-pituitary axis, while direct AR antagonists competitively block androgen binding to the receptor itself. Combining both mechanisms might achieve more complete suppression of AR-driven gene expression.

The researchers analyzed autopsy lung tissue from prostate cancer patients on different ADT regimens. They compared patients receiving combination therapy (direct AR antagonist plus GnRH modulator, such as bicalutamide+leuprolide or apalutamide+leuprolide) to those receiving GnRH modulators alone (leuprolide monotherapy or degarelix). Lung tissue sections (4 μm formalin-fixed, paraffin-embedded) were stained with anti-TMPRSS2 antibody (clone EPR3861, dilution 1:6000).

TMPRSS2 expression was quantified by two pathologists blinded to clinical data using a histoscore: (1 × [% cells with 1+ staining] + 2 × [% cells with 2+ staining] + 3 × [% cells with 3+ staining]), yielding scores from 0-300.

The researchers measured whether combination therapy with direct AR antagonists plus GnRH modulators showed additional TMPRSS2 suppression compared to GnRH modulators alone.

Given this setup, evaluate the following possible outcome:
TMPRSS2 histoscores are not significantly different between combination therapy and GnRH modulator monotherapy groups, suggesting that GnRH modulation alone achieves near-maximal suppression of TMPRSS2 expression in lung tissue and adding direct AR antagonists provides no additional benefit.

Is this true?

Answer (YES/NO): NO